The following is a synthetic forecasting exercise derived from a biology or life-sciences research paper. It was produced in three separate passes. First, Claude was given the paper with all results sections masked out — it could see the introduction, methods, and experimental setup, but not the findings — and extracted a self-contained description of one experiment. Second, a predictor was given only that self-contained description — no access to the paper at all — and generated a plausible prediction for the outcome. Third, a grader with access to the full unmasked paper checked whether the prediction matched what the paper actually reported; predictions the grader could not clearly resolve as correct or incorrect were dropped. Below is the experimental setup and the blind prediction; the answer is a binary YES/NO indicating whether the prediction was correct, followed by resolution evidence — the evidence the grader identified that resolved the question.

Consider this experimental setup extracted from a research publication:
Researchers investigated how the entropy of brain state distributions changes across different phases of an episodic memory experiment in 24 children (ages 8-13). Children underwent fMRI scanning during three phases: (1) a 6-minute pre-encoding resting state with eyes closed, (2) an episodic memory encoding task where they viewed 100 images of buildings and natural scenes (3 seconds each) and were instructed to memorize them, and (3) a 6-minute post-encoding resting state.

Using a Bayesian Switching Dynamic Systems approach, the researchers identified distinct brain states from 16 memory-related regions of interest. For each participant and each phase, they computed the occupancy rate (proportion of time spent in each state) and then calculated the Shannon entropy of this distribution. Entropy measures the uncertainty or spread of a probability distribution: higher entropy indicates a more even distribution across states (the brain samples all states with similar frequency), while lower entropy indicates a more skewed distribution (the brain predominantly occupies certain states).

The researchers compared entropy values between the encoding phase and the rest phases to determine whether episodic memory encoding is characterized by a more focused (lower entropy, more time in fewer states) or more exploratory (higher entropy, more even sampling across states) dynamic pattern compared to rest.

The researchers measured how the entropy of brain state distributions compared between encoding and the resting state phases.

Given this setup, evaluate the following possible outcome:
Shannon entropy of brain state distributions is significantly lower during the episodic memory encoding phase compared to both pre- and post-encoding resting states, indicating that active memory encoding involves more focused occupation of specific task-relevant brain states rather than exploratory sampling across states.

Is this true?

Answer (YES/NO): NO